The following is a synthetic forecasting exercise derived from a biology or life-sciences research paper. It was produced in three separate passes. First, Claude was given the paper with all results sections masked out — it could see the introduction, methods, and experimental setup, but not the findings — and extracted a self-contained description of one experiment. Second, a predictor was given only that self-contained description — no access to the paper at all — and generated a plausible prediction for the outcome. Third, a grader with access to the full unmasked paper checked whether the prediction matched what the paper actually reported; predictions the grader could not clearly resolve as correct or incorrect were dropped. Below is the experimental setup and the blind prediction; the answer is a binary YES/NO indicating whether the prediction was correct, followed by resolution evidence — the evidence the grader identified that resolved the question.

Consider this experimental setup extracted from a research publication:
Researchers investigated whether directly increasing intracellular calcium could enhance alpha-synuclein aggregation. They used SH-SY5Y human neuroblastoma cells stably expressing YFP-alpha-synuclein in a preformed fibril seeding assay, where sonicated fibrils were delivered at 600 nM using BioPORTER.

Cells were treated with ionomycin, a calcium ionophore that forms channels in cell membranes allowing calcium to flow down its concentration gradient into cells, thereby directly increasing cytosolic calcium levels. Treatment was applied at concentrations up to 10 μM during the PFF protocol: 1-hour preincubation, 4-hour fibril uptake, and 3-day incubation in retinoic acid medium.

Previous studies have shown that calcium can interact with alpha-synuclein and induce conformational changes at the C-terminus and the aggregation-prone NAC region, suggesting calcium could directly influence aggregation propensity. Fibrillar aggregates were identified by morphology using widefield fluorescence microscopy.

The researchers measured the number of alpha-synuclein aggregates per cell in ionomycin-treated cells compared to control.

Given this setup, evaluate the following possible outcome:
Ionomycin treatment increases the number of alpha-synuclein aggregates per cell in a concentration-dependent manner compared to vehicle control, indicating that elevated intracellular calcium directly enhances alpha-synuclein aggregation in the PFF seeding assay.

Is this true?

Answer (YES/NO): NO